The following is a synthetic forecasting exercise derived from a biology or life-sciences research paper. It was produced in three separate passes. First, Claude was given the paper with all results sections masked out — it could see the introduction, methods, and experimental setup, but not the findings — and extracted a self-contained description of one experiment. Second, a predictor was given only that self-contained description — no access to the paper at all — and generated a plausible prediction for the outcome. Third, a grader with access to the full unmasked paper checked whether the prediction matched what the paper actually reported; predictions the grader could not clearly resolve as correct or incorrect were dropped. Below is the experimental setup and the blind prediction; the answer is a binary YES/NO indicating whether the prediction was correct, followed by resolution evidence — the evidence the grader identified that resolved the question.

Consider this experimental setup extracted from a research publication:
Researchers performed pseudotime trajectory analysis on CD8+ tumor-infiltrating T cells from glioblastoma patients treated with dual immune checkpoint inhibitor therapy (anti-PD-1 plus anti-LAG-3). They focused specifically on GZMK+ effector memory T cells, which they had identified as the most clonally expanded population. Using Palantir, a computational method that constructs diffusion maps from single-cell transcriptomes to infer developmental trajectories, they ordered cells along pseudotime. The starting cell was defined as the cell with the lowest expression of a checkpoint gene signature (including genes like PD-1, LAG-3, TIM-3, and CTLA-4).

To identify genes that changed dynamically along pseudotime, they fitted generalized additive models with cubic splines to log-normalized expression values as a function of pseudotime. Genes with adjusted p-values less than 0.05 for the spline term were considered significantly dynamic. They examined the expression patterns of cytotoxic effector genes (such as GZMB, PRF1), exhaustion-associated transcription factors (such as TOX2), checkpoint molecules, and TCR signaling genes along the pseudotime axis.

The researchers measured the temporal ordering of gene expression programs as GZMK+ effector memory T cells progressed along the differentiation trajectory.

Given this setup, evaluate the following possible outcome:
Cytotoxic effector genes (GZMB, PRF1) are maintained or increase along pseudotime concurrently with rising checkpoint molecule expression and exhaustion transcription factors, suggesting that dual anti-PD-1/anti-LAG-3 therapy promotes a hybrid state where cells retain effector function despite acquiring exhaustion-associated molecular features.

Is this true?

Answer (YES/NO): NO